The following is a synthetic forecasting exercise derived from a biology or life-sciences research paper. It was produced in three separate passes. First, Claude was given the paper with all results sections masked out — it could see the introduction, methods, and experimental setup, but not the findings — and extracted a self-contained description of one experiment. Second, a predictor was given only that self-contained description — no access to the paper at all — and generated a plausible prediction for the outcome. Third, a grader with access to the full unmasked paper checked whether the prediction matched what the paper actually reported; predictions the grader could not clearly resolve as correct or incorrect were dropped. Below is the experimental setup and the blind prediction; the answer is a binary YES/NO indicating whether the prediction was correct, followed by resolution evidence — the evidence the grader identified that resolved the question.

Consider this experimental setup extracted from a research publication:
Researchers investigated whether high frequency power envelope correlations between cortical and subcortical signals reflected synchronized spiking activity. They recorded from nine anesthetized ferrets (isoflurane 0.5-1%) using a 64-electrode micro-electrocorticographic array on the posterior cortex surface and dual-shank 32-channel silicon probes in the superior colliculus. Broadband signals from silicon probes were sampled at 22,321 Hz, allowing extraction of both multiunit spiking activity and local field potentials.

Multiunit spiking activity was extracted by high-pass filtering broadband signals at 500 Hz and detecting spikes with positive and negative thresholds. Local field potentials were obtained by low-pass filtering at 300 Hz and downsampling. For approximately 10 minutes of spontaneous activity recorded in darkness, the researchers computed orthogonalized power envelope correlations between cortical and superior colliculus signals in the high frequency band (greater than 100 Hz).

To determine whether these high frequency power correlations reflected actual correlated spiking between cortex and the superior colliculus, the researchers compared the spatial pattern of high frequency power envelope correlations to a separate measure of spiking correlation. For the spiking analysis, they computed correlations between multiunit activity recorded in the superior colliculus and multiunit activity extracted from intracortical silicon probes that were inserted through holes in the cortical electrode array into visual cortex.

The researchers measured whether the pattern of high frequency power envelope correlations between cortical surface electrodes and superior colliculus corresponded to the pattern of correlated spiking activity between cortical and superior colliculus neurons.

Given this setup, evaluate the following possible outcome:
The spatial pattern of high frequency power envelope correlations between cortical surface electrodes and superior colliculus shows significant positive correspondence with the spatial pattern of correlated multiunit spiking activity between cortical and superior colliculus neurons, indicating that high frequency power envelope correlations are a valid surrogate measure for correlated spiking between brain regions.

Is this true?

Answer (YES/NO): YES